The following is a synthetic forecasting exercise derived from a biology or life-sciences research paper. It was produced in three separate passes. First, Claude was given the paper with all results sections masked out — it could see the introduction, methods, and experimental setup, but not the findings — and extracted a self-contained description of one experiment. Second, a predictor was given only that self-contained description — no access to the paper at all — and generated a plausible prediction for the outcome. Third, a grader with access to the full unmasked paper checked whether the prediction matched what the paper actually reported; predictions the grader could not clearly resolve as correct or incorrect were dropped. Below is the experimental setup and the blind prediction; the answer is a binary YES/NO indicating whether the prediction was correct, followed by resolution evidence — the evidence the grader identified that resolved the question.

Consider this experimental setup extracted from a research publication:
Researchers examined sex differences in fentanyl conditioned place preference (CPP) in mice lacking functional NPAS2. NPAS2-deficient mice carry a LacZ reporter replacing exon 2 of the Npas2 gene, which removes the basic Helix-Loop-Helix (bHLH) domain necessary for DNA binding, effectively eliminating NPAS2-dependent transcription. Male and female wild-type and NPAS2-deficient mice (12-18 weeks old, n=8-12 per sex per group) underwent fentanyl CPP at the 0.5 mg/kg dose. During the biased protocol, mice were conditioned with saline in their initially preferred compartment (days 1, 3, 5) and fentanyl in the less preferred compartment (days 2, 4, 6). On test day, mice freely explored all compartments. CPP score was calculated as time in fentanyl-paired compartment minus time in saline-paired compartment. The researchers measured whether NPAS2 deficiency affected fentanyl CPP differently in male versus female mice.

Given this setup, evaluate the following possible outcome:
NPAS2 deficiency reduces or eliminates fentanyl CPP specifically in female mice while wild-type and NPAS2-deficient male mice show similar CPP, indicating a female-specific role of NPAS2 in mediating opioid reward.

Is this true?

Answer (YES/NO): NO